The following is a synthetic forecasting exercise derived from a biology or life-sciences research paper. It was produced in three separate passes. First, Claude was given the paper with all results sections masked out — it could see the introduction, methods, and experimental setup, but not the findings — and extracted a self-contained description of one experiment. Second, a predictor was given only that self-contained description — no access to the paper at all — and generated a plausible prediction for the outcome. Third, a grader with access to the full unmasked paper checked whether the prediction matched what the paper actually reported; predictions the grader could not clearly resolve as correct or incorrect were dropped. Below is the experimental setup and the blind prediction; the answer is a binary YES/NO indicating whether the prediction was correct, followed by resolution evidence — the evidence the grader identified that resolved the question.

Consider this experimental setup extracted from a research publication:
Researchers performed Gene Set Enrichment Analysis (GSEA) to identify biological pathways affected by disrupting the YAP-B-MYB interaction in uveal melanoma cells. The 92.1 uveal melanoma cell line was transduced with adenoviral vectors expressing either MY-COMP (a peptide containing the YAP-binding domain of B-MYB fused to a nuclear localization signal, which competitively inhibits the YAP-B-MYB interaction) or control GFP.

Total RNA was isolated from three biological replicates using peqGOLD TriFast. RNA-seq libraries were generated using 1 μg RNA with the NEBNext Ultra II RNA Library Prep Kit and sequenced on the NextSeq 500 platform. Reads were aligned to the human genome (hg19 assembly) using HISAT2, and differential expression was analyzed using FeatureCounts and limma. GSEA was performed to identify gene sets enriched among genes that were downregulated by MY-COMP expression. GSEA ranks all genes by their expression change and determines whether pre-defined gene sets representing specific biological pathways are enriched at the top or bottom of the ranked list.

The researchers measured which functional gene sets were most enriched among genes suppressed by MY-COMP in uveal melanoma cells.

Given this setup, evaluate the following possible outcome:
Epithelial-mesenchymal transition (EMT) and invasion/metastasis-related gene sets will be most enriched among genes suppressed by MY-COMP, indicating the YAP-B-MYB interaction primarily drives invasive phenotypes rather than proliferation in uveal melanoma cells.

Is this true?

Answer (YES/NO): NO